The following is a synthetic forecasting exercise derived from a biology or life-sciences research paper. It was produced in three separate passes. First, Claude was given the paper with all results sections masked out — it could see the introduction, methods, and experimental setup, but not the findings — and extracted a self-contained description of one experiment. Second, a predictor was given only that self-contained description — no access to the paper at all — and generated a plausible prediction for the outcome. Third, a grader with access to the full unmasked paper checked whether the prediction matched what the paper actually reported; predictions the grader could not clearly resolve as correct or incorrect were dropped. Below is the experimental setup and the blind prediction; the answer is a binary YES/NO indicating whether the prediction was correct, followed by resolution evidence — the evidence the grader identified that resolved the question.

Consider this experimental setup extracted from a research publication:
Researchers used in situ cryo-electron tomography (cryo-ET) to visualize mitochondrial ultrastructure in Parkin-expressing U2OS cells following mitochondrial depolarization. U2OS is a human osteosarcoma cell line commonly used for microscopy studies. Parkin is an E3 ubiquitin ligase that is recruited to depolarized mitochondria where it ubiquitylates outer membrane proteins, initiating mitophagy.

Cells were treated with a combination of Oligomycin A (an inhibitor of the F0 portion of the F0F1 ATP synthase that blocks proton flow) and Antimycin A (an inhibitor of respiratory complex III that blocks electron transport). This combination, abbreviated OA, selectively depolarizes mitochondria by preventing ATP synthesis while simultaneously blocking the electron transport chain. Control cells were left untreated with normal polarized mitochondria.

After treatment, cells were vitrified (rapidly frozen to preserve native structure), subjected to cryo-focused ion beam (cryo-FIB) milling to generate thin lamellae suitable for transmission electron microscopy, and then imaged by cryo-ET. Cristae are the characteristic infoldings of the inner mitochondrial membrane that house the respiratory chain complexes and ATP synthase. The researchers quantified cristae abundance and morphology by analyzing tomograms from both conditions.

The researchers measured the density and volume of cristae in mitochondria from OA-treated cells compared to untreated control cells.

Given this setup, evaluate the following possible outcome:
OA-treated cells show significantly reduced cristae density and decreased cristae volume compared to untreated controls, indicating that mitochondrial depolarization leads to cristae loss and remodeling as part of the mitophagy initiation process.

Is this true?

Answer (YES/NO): YES